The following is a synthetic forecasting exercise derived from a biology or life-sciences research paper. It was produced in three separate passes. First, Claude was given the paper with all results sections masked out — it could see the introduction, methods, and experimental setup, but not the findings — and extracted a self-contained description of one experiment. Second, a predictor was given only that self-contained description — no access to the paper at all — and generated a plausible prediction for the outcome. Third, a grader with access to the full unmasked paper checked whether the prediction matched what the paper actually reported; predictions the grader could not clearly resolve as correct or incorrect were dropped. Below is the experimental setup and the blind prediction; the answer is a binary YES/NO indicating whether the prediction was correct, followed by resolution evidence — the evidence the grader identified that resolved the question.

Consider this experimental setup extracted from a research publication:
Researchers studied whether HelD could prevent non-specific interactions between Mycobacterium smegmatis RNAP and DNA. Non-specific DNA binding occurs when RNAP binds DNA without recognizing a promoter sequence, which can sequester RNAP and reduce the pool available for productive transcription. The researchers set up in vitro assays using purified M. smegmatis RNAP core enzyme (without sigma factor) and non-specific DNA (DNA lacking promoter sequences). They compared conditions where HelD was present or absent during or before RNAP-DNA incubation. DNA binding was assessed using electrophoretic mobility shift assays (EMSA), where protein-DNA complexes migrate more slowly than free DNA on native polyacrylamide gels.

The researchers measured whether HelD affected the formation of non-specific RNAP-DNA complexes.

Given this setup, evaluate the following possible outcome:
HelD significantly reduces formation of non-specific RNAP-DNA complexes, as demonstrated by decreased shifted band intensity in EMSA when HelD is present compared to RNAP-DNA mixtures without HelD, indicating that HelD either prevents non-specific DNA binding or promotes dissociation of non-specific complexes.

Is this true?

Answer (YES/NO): YES